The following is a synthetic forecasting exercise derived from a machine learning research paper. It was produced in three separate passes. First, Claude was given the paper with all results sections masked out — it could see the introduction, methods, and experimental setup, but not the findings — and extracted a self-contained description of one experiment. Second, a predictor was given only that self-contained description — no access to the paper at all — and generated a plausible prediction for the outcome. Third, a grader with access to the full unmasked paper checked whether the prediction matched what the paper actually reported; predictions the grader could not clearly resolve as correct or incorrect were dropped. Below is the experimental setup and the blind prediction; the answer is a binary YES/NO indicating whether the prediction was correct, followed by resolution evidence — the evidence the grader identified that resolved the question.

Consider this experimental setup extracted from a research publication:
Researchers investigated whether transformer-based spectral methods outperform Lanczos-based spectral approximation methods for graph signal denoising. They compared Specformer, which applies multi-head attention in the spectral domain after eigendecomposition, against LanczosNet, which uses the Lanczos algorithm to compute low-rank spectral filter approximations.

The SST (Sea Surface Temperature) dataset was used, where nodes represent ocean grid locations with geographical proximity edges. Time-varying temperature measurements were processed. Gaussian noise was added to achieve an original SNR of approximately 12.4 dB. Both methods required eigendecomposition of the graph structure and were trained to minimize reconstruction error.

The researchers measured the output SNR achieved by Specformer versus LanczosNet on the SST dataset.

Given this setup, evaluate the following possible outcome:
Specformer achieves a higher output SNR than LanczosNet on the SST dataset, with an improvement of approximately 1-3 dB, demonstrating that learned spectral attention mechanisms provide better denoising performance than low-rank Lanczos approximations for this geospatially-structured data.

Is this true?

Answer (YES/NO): NO